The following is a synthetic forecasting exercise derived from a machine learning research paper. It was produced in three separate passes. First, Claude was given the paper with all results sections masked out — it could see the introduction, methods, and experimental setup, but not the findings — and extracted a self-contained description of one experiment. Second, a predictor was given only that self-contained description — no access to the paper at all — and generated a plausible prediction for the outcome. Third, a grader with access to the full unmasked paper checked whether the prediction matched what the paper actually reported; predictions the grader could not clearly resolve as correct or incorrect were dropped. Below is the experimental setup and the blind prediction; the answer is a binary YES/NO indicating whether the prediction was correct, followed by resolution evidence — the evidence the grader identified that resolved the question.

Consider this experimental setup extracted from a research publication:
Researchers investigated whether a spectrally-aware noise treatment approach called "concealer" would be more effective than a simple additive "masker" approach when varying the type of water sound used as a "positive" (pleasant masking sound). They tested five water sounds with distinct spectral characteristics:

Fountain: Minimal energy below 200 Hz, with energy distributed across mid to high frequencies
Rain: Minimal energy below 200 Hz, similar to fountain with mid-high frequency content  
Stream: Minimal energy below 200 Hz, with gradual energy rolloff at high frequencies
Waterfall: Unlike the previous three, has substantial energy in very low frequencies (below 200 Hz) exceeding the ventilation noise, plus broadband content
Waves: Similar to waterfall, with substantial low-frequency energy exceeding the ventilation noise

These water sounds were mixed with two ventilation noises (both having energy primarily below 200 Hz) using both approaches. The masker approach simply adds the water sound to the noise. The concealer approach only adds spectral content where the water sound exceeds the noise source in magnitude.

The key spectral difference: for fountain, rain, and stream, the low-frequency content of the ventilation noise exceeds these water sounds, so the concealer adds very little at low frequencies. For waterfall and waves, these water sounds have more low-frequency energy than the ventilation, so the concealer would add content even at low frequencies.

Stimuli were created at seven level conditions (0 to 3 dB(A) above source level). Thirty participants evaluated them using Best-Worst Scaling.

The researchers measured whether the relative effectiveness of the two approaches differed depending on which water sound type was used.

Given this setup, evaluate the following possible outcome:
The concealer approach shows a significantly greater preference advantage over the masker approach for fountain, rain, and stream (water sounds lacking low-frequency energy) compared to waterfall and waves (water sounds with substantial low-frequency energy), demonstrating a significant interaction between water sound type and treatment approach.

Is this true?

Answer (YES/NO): NO